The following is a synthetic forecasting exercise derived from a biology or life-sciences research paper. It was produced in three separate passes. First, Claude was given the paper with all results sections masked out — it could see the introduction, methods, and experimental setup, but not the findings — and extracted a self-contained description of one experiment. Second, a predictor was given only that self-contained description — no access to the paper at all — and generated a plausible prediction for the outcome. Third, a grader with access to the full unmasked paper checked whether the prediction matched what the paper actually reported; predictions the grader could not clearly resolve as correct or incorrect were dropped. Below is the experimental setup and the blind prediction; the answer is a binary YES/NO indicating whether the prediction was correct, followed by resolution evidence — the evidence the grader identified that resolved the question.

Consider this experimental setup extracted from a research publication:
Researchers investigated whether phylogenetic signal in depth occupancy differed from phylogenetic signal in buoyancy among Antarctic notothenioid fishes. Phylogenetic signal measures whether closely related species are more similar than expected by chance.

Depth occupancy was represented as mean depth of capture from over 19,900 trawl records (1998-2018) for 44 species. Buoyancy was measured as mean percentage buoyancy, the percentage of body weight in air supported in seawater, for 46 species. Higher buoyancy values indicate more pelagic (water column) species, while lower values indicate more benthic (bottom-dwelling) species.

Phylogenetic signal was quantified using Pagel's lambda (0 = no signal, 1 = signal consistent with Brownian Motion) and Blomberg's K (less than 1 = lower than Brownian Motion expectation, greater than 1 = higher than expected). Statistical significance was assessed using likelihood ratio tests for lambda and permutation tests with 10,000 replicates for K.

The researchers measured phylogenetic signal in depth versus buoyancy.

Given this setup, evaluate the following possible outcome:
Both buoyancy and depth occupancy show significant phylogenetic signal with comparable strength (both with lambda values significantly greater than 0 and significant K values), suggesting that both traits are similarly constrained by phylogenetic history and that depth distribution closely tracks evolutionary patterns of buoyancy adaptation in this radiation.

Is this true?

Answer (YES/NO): NO